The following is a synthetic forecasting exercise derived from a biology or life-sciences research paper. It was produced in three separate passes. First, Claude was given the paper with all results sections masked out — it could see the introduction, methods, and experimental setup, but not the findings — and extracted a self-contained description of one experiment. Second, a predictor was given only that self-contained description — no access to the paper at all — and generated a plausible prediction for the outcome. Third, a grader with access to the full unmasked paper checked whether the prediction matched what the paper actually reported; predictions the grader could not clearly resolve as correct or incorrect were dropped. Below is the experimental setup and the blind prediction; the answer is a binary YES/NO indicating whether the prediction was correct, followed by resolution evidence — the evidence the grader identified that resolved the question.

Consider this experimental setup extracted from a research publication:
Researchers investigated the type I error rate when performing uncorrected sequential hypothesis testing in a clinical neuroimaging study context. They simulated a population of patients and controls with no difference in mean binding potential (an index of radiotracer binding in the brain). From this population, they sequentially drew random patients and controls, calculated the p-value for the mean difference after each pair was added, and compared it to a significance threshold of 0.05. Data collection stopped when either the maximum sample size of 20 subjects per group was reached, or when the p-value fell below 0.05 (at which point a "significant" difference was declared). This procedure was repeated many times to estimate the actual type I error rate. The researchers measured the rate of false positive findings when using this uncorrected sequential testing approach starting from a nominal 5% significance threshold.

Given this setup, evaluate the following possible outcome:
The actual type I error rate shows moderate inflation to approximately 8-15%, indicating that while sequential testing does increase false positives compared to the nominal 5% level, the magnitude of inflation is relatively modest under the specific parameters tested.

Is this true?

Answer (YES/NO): NO